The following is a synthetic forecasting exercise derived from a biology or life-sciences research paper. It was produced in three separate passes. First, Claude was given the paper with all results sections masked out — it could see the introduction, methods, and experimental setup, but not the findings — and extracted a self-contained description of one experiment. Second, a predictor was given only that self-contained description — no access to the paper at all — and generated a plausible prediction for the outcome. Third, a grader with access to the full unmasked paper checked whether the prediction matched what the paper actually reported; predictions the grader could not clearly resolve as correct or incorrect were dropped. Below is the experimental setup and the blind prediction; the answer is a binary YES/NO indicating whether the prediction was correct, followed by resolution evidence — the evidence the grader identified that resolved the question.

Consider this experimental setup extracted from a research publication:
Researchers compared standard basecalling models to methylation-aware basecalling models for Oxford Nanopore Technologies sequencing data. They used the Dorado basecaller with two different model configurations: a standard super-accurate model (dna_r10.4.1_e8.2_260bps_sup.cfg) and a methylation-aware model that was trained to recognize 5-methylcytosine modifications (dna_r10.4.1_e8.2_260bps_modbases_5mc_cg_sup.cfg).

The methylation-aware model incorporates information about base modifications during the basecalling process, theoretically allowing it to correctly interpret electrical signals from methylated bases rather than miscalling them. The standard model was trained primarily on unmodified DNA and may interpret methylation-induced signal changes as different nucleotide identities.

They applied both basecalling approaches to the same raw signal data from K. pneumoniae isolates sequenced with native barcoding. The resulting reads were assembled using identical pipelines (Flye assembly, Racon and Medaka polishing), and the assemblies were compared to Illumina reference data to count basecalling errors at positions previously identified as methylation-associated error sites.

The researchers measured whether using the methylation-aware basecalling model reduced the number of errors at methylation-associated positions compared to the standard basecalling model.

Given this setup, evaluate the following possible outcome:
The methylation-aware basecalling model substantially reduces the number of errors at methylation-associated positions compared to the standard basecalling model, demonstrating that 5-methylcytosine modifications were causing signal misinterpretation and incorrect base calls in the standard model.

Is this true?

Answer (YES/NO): NO